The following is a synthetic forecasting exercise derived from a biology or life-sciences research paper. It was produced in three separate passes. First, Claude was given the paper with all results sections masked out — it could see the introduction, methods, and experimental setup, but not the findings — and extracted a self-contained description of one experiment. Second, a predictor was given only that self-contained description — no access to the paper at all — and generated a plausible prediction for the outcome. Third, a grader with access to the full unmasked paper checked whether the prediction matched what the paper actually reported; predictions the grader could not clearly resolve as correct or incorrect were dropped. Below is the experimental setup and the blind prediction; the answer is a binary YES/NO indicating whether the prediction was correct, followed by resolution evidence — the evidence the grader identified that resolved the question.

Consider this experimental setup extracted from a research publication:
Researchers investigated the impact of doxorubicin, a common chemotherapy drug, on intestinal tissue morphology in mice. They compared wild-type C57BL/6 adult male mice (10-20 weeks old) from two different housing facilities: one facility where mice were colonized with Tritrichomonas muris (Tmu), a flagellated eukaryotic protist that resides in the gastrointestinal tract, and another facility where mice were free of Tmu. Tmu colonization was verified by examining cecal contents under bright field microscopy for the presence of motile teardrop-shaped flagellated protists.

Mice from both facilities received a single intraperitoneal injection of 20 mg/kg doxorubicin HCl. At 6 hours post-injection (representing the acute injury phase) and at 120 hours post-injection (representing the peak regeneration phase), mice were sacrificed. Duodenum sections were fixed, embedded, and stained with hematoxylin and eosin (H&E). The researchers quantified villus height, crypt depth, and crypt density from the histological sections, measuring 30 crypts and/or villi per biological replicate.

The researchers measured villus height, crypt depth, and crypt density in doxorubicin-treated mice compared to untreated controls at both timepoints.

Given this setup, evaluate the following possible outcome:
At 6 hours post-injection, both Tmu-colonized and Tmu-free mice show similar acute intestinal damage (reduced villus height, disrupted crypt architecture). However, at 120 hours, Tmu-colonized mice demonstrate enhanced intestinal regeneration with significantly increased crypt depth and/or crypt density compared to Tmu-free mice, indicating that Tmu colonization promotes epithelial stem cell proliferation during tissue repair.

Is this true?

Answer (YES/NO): NO